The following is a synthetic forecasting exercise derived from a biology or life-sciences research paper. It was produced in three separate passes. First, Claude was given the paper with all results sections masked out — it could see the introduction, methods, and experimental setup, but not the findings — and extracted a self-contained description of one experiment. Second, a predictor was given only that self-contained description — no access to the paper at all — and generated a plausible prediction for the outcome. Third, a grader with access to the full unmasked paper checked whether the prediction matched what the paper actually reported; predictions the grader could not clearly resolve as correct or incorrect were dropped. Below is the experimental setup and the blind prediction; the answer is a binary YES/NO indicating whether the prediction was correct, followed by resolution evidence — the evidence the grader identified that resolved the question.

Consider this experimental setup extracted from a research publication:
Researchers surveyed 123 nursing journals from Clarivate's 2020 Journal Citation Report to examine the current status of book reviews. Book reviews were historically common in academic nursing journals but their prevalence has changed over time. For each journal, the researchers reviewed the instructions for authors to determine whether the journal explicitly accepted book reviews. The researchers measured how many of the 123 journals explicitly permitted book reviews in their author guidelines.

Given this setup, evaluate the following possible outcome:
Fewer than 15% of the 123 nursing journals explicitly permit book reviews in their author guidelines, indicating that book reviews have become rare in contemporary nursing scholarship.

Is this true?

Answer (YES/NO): YES